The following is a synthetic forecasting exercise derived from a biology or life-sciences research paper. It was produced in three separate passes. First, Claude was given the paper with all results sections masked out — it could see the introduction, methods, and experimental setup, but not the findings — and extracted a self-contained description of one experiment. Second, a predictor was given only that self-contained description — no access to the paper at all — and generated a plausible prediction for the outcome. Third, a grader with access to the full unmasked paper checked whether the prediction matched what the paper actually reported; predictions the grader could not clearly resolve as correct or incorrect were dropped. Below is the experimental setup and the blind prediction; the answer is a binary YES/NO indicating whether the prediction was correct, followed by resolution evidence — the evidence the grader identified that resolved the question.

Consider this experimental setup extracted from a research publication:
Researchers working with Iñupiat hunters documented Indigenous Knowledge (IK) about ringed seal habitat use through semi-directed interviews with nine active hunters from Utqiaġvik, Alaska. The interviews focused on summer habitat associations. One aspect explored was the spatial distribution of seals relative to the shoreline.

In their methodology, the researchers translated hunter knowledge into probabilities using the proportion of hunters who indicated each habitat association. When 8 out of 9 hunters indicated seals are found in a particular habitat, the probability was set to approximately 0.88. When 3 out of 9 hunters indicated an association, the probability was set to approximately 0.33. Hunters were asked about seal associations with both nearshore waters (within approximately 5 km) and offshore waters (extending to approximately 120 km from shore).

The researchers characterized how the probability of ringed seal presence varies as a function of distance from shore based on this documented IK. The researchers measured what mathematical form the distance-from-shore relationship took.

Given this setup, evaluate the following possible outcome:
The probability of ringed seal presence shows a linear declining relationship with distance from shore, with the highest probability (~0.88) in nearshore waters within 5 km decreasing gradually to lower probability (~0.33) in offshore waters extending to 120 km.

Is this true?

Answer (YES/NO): YES